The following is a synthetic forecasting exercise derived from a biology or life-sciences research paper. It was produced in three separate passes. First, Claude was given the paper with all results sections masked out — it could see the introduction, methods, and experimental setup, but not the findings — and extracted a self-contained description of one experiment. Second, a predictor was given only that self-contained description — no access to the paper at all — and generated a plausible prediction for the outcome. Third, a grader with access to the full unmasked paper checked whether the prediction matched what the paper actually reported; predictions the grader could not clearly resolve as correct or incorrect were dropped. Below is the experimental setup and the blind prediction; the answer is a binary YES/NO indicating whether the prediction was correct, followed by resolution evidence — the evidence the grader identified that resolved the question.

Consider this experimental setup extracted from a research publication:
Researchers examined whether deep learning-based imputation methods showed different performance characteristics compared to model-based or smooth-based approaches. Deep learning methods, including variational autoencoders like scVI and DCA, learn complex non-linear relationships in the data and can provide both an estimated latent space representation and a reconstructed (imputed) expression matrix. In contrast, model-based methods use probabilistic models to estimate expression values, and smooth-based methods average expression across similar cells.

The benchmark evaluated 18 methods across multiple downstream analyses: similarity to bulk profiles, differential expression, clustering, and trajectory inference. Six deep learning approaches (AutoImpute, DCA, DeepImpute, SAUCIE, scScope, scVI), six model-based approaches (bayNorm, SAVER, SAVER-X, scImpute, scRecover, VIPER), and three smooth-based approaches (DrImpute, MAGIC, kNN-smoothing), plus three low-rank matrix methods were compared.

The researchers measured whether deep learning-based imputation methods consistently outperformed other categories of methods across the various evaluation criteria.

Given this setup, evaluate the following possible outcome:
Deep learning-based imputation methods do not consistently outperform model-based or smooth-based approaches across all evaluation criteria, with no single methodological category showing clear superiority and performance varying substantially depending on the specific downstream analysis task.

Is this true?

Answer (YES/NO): YES